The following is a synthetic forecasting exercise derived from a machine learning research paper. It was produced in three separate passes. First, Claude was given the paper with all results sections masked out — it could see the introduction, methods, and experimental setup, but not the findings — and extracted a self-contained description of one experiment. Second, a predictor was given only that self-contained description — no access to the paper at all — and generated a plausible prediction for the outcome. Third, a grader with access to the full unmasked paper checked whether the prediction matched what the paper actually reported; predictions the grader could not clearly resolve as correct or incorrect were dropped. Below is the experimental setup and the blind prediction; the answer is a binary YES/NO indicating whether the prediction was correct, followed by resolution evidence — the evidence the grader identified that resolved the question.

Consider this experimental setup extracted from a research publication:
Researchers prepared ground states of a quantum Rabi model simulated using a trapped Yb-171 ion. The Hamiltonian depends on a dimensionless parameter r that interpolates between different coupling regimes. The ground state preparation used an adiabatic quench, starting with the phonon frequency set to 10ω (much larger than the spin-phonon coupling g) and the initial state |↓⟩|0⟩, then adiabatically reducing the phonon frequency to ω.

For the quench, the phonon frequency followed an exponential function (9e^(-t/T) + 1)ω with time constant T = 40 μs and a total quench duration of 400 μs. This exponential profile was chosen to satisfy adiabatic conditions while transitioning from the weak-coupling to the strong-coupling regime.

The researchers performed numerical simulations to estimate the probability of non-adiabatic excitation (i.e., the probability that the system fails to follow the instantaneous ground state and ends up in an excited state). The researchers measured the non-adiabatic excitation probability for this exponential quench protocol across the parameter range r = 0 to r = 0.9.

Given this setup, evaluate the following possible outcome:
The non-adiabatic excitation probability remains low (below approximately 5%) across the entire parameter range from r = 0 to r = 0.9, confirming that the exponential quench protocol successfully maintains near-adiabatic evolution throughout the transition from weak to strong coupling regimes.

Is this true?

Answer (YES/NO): YES